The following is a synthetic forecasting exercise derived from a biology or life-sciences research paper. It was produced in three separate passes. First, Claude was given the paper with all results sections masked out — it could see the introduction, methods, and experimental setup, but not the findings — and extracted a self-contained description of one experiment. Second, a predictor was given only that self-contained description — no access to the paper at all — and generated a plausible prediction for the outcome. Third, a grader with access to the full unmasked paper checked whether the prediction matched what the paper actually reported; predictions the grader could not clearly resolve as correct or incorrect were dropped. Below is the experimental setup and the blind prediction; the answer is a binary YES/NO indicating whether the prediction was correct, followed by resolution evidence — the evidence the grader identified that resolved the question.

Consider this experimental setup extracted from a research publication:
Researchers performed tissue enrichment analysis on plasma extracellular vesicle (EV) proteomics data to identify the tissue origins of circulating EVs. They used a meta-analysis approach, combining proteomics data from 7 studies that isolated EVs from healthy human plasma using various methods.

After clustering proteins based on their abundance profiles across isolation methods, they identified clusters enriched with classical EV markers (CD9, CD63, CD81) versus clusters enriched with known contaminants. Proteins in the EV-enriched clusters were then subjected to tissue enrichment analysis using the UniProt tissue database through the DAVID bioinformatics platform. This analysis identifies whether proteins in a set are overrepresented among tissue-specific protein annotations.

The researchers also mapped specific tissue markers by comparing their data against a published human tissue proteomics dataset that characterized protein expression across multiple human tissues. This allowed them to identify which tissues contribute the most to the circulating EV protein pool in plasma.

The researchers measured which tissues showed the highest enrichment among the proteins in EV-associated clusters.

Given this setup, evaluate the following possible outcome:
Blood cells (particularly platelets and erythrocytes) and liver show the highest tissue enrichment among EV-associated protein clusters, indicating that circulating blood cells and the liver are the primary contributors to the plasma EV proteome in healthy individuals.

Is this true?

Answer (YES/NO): NO